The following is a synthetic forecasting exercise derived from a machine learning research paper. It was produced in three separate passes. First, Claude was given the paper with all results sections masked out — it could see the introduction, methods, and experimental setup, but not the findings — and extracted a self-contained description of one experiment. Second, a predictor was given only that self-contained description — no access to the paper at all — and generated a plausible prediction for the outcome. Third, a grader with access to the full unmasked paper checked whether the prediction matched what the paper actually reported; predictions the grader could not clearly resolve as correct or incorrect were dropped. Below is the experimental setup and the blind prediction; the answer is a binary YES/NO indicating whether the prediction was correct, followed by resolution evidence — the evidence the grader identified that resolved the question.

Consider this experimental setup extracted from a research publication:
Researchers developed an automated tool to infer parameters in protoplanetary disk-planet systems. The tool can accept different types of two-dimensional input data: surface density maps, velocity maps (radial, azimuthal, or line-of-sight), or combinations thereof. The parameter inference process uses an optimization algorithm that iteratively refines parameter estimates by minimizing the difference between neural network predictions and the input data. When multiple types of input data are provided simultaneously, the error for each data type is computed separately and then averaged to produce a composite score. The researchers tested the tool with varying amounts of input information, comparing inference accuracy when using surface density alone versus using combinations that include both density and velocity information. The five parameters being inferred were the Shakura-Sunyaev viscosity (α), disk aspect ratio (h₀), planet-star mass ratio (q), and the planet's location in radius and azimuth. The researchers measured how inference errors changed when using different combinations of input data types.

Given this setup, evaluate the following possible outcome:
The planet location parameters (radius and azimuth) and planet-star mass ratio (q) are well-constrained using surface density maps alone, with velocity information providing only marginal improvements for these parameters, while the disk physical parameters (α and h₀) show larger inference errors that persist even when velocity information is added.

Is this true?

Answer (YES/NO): NO